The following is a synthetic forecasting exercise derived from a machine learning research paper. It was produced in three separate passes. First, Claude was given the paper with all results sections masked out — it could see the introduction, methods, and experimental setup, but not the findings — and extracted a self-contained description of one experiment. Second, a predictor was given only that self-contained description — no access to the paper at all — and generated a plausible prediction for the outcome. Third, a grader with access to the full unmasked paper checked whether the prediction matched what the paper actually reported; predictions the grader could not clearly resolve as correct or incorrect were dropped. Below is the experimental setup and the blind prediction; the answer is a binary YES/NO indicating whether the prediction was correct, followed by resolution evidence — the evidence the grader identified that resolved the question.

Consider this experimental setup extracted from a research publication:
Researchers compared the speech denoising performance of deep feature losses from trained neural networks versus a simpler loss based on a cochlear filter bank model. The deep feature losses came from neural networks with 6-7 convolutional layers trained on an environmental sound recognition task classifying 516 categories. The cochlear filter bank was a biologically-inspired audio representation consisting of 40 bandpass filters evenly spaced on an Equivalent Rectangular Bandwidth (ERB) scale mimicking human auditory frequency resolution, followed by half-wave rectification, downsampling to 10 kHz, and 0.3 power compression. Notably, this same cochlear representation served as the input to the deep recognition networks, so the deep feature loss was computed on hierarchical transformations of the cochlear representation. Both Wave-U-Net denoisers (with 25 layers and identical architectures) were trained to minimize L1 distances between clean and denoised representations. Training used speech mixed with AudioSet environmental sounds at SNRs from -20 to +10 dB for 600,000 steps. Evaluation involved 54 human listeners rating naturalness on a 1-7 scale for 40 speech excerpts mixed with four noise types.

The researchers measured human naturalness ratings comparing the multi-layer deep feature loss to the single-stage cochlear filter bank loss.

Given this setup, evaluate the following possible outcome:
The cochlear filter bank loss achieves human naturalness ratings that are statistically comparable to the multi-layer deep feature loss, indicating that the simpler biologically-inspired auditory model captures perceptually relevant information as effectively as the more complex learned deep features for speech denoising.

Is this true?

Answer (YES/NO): YES